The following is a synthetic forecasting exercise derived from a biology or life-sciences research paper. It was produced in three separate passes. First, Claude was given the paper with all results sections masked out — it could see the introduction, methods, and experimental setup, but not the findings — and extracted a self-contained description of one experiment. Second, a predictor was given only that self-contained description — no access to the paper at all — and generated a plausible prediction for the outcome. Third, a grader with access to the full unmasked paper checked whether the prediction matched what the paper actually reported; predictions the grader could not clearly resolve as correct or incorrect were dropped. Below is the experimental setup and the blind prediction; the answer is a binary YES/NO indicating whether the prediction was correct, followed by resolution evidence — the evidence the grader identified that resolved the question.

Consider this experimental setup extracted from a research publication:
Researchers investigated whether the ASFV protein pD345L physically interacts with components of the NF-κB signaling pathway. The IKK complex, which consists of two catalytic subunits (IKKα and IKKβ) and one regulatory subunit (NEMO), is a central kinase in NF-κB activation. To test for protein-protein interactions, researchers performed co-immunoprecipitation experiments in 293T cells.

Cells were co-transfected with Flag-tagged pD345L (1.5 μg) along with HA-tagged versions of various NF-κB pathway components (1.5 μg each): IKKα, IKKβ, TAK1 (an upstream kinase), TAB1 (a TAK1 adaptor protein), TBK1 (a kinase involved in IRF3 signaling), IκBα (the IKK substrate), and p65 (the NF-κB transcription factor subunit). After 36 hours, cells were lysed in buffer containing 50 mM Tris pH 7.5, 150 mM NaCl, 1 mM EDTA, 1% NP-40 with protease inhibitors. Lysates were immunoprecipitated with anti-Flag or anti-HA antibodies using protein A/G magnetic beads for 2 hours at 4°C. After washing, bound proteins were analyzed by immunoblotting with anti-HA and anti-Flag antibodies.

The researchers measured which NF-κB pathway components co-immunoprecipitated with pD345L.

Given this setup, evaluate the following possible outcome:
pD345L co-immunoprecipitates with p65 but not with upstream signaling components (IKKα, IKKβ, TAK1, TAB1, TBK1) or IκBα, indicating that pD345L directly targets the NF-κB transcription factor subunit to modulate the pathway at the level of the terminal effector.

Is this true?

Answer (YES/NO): NO